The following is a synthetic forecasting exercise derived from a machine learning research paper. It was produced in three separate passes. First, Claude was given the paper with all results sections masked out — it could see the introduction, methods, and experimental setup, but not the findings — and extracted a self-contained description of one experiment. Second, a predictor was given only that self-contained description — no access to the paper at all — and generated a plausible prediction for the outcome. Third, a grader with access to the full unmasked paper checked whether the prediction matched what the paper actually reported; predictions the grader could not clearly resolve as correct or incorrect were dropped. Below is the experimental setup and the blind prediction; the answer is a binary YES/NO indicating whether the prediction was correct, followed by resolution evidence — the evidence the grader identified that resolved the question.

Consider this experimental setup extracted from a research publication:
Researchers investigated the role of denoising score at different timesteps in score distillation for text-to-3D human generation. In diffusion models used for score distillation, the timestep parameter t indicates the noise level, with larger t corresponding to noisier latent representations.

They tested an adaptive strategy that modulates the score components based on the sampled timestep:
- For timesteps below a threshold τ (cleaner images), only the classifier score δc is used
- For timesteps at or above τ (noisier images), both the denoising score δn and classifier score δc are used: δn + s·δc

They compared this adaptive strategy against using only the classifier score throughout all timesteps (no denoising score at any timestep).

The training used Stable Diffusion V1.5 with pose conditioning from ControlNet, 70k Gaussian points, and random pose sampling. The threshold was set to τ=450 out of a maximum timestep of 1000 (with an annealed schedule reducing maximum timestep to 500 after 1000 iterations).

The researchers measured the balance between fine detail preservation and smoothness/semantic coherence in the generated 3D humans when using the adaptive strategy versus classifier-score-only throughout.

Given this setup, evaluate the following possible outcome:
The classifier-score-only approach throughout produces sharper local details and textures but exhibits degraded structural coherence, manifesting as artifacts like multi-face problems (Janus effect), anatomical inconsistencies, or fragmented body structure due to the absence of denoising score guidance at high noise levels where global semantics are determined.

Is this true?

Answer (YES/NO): NO